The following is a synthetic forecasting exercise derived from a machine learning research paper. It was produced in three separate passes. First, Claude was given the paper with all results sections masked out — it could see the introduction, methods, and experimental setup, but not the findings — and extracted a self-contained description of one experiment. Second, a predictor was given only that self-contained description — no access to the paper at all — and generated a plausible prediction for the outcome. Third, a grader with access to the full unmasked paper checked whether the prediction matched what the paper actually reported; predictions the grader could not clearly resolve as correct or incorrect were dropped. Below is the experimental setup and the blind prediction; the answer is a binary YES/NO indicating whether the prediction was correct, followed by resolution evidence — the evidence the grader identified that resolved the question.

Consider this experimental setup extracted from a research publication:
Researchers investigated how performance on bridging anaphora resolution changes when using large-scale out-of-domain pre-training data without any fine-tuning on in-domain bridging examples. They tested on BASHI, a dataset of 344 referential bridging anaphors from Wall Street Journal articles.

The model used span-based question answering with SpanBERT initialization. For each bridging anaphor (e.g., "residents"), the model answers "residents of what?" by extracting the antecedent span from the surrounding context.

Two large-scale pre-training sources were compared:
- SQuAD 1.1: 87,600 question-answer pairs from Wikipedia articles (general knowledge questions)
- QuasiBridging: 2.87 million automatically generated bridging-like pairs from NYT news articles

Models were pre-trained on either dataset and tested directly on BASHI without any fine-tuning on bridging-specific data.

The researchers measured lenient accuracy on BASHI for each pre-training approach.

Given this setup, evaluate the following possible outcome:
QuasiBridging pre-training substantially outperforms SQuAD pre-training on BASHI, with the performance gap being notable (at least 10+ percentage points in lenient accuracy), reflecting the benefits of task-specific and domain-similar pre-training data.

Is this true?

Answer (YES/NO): NO